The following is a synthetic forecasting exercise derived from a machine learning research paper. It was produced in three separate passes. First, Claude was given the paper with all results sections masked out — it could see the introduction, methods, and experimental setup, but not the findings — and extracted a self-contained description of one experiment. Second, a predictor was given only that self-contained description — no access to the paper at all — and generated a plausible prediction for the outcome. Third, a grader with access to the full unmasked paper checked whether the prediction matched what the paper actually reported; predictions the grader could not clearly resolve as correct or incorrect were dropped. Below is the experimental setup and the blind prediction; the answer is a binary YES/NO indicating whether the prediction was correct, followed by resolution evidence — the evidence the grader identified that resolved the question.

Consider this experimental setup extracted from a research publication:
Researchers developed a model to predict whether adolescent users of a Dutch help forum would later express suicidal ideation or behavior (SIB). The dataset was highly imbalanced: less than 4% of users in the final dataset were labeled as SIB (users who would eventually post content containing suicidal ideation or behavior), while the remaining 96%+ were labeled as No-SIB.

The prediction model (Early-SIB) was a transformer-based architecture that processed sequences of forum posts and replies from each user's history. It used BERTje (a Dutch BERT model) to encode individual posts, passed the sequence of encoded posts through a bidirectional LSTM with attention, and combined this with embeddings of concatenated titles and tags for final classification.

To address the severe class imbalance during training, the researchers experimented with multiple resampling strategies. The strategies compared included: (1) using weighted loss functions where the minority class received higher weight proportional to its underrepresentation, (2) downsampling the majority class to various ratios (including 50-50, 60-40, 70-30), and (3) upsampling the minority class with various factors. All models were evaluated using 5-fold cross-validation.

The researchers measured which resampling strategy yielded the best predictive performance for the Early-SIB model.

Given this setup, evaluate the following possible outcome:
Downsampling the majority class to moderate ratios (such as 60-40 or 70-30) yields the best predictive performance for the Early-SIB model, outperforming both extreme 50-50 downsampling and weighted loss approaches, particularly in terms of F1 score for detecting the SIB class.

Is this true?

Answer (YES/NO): NO